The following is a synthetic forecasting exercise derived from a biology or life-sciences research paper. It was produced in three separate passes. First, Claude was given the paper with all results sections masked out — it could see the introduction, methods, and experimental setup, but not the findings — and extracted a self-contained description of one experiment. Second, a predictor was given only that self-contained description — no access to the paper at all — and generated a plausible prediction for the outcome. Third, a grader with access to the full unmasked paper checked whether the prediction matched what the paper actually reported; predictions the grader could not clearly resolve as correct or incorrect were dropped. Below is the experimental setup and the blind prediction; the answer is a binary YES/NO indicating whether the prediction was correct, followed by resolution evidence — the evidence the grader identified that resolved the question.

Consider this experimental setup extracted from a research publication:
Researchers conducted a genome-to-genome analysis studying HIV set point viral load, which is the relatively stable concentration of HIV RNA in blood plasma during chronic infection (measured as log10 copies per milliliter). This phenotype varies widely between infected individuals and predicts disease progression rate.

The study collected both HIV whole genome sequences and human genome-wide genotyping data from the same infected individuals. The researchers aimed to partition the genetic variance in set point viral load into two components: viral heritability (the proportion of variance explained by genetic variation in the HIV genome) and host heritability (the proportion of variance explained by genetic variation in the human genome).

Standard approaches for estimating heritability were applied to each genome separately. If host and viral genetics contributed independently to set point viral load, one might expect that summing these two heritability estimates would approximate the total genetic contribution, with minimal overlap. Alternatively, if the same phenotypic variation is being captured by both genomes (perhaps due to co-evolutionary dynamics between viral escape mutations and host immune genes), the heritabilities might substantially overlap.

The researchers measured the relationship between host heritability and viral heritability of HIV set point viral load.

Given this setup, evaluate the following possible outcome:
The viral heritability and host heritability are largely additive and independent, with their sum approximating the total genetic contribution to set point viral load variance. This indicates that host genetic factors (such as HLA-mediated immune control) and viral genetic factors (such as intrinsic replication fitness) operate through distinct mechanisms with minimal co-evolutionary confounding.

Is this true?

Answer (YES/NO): NO